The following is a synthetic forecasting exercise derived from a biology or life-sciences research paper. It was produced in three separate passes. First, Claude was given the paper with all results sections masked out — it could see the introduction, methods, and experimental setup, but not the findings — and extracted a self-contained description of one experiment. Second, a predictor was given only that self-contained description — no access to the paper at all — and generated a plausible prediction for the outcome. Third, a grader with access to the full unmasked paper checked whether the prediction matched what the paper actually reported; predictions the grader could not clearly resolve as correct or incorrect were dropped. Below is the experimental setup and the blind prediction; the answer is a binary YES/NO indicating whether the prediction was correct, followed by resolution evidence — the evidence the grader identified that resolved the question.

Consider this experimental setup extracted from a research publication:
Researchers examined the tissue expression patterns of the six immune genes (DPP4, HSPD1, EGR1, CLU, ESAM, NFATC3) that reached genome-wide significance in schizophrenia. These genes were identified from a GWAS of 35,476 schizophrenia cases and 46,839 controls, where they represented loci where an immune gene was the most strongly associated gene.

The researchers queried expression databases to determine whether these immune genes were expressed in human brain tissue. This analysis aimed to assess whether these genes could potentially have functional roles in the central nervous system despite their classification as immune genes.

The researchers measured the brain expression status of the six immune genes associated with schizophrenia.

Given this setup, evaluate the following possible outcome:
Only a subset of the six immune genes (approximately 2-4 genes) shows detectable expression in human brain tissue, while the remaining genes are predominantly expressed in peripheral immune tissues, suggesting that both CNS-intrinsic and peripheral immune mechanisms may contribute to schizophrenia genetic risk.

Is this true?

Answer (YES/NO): NO